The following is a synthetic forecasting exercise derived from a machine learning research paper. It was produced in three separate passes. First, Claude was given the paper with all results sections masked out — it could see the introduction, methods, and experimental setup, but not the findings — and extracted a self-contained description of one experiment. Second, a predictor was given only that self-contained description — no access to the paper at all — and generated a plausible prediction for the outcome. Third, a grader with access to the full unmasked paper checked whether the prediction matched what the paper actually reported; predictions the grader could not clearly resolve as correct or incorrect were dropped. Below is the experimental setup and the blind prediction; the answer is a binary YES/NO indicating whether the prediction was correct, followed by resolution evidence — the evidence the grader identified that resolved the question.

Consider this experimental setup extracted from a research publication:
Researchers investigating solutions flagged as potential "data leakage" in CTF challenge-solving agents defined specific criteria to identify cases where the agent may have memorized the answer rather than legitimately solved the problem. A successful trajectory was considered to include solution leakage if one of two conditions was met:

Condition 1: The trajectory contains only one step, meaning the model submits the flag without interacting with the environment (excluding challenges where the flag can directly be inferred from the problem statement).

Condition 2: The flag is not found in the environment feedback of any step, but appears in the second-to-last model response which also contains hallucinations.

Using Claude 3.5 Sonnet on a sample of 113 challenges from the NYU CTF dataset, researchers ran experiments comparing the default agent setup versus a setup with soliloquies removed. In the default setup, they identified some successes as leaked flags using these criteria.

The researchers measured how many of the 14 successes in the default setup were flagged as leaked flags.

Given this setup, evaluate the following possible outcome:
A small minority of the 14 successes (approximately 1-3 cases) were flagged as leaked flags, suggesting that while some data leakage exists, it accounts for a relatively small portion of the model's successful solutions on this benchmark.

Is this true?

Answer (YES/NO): NO